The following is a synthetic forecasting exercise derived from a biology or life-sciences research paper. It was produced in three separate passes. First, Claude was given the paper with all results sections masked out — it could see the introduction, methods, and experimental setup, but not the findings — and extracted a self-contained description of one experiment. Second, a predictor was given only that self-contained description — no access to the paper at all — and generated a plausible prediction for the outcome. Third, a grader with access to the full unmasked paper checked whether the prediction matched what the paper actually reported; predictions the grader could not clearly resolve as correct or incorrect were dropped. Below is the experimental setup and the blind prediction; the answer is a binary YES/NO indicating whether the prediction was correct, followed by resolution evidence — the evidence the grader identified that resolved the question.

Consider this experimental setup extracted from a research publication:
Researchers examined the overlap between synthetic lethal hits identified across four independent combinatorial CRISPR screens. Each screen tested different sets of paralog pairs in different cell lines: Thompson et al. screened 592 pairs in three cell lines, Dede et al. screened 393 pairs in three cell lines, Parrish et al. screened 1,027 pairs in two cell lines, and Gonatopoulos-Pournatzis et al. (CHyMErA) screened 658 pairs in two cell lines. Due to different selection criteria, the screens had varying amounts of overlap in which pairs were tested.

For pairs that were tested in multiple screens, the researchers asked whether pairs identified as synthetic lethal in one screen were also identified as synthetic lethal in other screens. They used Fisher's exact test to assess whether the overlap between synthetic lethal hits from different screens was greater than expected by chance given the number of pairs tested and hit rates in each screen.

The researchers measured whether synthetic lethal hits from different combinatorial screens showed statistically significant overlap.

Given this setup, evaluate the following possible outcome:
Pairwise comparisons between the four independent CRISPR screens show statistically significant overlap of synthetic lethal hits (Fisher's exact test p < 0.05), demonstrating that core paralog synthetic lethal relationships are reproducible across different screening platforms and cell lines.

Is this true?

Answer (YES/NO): NO